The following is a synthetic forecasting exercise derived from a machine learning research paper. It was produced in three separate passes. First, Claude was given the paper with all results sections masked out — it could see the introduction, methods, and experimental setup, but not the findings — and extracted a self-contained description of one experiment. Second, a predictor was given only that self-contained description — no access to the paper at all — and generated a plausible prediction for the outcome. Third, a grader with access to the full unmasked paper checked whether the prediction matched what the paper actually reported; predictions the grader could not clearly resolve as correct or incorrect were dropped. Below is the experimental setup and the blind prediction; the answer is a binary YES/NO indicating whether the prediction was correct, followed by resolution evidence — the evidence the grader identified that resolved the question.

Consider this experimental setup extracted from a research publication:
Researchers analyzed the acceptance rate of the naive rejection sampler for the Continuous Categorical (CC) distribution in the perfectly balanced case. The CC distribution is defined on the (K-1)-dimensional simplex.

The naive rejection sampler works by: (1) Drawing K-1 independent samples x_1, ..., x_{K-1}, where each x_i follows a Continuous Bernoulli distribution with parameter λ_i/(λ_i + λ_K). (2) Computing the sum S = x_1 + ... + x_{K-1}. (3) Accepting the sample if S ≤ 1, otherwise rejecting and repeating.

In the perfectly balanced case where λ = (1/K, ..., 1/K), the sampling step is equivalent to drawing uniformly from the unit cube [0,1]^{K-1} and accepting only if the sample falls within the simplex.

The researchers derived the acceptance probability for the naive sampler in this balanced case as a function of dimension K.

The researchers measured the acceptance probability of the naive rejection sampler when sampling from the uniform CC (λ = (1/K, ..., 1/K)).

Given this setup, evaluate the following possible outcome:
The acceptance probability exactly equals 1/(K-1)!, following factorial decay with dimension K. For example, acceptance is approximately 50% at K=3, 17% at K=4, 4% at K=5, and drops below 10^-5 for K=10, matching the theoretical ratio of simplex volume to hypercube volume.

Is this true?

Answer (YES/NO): YES